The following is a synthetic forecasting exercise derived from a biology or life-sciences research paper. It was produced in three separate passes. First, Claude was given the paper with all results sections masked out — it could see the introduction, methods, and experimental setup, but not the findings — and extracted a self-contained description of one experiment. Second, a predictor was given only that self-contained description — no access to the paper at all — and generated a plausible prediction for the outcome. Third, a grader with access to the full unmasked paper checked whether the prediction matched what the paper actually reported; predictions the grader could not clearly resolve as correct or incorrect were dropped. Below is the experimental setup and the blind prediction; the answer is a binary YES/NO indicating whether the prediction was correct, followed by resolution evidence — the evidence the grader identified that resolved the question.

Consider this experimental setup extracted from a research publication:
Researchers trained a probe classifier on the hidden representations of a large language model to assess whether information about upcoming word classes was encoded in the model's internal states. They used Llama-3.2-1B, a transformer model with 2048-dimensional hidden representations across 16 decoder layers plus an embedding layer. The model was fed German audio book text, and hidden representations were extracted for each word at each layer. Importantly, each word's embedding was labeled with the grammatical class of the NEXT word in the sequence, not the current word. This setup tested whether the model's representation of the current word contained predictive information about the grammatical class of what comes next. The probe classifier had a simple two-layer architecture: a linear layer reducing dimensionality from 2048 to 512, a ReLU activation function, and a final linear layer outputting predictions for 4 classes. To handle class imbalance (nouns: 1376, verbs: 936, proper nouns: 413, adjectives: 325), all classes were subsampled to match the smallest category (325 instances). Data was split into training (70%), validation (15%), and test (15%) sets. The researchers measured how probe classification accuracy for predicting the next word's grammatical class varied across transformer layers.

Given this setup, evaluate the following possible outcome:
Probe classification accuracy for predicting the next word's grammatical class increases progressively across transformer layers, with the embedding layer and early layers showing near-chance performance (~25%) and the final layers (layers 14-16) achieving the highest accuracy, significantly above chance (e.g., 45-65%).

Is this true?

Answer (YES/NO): NO